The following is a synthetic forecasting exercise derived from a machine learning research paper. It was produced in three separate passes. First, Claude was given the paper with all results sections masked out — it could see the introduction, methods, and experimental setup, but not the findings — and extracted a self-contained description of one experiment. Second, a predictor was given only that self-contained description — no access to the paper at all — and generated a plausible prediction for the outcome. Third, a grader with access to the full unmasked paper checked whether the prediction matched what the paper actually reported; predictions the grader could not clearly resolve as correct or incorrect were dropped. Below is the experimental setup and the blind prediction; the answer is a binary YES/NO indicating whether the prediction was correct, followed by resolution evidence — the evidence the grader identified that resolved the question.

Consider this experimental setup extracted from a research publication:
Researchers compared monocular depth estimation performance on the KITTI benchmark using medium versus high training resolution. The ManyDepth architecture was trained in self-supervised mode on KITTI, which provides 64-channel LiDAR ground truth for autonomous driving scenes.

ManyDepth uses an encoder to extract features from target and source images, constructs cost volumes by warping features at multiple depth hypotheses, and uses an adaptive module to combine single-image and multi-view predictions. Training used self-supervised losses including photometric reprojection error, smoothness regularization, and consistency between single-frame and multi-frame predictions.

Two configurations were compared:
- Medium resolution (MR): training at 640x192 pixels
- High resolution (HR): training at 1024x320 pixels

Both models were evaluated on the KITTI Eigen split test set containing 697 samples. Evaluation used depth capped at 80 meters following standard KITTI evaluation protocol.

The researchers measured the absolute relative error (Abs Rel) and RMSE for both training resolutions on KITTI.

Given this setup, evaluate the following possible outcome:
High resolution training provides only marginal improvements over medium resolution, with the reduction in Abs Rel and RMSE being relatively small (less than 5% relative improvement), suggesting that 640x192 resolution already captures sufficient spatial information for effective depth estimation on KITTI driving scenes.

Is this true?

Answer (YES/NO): NO